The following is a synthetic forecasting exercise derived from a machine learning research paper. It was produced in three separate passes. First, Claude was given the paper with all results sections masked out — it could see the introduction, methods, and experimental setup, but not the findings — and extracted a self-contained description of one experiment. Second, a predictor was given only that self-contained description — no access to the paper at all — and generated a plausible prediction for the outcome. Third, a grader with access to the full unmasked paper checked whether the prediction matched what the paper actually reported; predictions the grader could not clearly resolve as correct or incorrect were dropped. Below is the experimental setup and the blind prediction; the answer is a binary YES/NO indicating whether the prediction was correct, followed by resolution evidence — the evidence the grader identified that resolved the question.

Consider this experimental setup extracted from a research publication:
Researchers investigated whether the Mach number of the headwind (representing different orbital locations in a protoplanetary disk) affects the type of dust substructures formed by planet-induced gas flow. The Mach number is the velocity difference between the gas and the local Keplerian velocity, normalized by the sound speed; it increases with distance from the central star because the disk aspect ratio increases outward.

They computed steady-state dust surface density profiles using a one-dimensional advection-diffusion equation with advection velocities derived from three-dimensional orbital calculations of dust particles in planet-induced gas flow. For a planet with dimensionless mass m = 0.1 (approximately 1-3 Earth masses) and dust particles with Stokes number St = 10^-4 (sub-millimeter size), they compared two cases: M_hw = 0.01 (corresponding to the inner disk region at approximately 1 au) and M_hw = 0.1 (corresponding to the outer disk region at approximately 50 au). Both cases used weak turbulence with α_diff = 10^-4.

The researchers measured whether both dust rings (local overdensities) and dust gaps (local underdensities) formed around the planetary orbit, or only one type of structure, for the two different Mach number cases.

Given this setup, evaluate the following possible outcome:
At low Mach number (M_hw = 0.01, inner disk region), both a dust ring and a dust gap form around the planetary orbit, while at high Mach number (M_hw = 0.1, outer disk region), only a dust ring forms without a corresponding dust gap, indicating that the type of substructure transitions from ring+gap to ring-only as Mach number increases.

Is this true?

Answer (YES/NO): YES